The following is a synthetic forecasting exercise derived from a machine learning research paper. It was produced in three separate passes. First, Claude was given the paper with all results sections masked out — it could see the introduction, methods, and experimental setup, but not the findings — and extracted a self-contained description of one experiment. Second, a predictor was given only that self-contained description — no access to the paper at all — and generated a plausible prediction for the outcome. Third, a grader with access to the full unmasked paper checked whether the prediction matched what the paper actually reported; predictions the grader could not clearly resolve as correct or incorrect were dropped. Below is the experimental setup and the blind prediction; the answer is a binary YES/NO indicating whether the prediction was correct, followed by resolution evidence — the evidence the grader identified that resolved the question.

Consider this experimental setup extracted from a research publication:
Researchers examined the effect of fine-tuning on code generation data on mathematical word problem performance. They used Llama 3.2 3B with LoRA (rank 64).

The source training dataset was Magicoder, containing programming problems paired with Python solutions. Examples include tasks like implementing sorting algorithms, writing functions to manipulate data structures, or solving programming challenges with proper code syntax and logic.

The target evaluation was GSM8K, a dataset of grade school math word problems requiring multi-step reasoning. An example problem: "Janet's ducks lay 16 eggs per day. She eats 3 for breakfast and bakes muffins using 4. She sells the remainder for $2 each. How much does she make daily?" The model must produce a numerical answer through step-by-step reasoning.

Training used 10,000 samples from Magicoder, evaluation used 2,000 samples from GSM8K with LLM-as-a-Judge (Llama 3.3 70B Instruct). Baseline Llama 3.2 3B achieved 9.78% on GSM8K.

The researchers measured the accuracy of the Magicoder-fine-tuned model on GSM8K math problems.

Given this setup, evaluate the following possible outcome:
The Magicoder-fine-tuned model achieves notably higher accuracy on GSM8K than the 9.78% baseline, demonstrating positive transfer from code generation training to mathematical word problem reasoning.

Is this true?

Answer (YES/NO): YES